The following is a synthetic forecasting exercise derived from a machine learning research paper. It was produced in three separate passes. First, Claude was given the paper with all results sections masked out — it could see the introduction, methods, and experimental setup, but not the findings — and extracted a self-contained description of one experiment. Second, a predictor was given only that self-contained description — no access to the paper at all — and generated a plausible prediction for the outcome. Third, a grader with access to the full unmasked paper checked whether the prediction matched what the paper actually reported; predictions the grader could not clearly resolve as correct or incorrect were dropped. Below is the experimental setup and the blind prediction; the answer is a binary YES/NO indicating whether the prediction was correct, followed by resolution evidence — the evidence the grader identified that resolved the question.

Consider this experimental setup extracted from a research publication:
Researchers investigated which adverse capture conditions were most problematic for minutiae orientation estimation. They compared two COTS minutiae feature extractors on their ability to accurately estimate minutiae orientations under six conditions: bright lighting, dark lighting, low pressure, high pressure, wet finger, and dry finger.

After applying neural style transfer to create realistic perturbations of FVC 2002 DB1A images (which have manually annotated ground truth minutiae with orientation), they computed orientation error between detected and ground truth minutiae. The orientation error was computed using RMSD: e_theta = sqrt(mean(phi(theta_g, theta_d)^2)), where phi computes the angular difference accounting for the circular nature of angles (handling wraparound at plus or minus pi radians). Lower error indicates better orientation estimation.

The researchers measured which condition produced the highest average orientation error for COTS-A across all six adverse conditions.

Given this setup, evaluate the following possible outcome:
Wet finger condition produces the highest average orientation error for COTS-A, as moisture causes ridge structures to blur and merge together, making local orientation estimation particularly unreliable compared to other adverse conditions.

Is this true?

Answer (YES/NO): NO